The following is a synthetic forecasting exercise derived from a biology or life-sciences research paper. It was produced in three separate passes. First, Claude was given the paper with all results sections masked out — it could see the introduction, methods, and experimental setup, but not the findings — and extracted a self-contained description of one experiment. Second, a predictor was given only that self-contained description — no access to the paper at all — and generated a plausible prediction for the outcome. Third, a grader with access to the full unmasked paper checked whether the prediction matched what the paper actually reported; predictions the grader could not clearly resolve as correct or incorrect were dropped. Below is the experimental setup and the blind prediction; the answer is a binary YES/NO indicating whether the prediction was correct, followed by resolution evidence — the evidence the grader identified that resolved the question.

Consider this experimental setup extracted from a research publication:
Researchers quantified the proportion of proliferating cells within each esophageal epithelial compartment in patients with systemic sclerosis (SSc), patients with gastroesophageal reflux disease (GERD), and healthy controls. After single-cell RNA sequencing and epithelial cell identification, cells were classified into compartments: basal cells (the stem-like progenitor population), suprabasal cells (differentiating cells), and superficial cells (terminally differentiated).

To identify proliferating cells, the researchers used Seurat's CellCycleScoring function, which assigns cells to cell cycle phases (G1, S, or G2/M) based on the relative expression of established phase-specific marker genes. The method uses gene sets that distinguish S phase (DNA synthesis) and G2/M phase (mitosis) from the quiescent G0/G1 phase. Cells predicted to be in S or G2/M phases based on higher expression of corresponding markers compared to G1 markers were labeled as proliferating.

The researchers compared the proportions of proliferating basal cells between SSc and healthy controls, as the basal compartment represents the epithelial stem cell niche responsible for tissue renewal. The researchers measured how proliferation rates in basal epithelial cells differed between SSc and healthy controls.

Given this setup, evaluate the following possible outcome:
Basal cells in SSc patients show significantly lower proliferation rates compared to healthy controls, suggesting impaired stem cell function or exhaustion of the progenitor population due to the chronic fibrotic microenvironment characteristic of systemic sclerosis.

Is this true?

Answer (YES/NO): NO